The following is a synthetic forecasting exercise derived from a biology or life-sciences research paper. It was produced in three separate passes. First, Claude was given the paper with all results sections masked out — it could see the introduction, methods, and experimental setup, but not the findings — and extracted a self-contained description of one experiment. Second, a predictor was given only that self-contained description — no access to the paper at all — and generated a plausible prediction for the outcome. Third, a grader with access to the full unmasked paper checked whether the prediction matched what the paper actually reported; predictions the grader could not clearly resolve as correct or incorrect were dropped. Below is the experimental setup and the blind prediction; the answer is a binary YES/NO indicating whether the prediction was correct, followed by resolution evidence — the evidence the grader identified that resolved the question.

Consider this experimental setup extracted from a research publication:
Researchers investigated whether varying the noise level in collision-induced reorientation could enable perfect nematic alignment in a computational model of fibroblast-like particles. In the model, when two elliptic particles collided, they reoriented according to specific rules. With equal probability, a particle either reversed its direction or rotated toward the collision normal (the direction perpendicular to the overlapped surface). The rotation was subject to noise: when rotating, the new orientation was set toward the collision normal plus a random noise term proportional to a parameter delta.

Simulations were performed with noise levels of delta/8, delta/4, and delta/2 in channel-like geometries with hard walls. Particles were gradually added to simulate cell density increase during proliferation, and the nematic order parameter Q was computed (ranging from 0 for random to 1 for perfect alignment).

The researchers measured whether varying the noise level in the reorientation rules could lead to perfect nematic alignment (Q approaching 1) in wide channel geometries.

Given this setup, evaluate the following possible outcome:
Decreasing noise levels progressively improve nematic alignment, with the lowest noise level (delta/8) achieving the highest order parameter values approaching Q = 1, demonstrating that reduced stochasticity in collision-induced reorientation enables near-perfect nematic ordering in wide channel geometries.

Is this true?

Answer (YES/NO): NO